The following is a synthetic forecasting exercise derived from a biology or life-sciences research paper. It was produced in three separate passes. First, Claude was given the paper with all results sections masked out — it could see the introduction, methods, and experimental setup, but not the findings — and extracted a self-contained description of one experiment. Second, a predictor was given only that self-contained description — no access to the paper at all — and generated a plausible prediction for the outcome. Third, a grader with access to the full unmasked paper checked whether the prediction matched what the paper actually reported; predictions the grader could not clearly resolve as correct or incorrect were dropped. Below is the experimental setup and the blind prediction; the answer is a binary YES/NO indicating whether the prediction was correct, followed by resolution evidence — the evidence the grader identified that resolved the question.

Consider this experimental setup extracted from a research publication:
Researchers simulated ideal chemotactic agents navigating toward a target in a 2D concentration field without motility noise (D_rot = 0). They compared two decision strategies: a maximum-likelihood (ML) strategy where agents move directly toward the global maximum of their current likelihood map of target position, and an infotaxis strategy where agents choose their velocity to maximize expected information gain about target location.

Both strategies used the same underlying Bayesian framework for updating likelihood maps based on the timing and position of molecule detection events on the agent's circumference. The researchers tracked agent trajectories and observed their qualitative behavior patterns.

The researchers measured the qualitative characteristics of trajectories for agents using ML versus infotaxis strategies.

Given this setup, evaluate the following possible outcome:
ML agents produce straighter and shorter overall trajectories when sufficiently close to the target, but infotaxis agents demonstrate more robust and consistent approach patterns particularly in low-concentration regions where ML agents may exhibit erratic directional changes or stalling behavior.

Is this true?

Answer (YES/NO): NO